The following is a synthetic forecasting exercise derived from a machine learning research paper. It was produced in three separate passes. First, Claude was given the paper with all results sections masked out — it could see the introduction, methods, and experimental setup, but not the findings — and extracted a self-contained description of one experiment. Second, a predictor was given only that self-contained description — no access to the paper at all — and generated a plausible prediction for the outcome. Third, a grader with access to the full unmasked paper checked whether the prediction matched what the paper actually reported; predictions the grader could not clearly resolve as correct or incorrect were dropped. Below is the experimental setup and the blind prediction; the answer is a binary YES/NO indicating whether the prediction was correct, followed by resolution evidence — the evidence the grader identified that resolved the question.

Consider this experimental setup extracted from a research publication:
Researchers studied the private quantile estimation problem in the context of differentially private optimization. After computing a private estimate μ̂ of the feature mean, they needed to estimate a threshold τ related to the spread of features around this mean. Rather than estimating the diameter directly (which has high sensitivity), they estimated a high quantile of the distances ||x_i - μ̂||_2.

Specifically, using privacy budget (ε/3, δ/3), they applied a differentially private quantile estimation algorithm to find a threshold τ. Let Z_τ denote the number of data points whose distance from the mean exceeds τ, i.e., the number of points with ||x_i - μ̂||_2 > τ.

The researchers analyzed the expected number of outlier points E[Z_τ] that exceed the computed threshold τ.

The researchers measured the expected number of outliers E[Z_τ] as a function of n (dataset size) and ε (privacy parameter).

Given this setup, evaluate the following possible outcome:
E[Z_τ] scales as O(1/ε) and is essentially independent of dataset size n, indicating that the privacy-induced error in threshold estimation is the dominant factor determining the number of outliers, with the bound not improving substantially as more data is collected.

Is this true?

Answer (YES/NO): NO